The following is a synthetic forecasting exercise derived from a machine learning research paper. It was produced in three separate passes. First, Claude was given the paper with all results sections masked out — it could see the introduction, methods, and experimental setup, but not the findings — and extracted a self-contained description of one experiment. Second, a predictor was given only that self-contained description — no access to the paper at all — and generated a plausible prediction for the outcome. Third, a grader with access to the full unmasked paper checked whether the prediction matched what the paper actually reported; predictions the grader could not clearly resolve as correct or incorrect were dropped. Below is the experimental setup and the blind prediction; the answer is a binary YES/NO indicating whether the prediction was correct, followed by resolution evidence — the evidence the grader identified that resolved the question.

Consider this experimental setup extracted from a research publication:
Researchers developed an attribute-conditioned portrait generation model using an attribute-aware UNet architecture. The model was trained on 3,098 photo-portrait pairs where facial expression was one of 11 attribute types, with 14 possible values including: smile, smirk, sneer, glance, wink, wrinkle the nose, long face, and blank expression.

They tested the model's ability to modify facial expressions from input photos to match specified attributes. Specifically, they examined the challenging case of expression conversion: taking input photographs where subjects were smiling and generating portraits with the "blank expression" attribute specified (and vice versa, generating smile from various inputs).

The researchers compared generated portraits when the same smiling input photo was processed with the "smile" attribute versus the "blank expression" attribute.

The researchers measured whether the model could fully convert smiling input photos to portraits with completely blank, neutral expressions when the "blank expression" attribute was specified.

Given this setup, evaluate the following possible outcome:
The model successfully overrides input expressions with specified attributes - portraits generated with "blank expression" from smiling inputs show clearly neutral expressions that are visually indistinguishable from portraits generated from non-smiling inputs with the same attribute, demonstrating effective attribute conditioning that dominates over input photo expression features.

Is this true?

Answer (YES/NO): NO